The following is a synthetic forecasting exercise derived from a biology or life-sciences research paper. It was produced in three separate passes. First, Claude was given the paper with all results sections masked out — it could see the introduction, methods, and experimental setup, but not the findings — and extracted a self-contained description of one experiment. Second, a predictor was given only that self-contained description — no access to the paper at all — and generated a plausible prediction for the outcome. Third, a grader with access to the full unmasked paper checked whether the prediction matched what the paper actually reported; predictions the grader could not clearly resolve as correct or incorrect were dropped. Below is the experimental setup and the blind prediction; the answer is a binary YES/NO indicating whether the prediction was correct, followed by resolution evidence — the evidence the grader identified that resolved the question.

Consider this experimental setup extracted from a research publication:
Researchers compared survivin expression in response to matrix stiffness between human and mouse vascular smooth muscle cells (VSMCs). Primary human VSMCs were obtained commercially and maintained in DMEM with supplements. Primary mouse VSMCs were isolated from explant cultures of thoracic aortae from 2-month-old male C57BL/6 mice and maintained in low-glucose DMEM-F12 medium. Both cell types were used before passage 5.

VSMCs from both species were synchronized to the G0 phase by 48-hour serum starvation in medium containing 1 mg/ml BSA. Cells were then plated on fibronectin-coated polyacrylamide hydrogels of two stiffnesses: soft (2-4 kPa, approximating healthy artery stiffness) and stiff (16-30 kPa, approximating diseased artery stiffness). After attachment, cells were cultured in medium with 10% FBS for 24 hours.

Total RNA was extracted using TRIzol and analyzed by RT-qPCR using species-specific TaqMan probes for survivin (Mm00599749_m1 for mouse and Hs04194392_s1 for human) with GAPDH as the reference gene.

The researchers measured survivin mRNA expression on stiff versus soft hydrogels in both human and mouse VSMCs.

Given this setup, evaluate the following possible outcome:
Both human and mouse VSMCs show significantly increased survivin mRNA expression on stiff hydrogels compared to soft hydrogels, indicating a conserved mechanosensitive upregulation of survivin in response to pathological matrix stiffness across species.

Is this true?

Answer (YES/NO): YES